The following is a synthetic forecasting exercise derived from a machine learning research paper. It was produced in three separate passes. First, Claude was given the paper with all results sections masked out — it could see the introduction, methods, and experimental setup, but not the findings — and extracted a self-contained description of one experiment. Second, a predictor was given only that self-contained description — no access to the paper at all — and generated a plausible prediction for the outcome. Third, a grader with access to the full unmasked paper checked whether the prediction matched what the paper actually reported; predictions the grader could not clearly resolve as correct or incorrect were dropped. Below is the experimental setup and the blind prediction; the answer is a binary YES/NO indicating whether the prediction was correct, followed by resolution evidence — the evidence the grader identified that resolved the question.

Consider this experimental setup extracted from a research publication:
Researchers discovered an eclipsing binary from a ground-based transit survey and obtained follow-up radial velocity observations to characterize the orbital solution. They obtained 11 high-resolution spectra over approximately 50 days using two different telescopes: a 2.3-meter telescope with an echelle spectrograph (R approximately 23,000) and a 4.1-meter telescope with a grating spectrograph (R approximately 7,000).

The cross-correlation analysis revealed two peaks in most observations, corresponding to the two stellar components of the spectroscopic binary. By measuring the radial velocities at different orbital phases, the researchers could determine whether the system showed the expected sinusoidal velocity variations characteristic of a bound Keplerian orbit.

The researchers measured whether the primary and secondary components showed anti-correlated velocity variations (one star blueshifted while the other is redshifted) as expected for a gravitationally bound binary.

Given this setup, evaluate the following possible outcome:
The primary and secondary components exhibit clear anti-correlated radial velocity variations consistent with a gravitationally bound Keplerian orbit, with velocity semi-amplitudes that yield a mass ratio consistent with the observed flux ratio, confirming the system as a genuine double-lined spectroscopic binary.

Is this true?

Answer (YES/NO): YES